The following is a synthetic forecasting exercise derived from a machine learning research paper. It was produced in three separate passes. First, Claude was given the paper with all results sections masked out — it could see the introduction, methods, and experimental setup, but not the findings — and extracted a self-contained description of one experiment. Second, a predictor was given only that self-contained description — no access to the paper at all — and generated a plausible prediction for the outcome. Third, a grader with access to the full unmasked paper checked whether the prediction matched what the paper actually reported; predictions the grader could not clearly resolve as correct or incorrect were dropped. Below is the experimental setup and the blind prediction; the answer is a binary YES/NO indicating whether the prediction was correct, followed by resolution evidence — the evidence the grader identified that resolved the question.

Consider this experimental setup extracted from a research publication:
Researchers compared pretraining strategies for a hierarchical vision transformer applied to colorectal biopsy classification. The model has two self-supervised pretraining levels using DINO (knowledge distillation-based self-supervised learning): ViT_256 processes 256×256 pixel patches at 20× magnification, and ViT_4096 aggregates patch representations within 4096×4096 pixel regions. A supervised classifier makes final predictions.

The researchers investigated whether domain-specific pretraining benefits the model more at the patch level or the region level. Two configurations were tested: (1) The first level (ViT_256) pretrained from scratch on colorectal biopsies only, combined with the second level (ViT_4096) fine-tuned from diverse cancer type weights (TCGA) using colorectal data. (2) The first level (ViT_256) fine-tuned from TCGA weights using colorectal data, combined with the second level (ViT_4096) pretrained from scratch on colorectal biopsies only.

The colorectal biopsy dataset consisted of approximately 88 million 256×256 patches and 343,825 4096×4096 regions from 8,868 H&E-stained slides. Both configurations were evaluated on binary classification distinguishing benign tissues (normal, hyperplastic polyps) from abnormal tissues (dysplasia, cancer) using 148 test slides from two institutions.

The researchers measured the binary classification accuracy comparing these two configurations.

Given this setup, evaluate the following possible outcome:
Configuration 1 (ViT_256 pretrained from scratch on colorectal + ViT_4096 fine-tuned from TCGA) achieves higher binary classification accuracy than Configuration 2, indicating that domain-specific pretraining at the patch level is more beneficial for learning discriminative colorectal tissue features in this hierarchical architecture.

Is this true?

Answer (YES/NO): NO